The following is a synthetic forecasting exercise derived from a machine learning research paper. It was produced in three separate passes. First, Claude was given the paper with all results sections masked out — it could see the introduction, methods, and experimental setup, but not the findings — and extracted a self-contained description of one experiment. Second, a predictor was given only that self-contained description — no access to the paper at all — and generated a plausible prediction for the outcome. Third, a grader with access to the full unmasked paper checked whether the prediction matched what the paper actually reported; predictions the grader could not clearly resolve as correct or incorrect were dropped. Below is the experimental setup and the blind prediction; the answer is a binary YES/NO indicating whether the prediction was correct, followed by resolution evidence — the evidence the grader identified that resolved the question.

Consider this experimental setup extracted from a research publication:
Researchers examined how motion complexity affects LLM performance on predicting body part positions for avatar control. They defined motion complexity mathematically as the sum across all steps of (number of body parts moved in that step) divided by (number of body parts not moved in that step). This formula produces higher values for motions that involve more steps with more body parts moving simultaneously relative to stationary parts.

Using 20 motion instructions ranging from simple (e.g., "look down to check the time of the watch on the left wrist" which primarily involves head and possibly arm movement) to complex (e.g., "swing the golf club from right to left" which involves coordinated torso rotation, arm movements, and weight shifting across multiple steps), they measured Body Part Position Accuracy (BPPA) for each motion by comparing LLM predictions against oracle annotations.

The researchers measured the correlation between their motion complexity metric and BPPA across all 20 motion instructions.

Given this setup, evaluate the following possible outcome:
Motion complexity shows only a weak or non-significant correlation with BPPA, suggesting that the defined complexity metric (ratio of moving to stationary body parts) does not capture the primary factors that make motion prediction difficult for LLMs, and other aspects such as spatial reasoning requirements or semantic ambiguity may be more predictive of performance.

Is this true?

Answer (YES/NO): NO